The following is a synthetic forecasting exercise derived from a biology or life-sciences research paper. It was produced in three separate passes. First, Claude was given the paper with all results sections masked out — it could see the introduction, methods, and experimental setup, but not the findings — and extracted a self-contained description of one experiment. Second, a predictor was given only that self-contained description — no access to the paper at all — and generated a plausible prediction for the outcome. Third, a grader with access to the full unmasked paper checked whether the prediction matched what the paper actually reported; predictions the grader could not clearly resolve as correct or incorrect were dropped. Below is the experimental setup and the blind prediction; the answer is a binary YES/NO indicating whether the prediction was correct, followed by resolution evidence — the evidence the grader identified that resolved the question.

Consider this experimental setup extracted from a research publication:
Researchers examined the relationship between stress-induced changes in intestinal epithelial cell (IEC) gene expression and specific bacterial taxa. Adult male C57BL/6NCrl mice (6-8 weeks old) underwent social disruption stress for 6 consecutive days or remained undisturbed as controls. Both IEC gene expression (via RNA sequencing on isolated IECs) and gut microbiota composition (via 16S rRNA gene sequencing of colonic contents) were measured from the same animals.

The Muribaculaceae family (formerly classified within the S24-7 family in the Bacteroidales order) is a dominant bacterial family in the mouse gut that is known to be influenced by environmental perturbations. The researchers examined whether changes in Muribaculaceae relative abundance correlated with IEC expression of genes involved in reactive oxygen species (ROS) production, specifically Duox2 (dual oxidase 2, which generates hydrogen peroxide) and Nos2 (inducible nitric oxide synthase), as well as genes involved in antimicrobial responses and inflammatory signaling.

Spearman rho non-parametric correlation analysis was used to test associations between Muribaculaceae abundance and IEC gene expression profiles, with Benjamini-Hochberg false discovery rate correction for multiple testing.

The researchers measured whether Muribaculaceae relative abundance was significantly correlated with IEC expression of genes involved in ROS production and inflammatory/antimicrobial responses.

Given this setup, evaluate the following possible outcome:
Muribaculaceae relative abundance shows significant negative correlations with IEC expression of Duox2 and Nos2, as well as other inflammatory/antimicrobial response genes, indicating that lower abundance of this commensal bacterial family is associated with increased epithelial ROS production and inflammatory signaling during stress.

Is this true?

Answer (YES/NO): NO